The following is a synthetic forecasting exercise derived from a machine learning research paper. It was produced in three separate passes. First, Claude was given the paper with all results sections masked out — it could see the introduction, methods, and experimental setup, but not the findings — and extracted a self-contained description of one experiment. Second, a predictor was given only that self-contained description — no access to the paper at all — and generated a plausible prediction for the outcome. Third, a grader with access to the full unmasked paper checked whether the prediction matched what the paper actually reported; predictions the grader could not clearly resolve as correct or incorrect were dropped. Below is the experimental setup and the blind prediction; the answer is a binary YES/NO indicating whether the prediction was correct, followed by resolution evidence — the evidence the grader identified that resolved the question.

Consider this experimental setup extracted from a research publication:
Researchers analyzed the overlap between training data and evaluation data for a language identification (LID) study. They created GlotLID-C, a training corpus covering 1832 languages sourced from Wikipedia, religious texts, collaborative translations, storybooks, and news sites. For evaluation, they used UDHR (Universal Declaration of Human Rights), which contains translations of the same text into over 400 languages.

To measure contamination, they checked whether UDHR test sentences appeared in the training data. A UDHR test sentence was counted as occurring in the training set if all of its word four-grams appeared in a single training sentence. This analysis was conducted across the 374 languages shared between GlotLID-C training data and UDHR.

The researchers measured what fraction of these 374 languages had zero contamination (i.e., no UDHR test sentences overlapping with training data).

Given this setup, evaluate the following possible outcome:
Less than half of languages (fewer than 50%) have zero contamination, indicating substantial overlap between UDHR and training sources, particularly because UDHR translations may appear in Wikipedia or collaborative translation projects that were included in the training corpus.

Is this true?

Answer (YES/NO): NO